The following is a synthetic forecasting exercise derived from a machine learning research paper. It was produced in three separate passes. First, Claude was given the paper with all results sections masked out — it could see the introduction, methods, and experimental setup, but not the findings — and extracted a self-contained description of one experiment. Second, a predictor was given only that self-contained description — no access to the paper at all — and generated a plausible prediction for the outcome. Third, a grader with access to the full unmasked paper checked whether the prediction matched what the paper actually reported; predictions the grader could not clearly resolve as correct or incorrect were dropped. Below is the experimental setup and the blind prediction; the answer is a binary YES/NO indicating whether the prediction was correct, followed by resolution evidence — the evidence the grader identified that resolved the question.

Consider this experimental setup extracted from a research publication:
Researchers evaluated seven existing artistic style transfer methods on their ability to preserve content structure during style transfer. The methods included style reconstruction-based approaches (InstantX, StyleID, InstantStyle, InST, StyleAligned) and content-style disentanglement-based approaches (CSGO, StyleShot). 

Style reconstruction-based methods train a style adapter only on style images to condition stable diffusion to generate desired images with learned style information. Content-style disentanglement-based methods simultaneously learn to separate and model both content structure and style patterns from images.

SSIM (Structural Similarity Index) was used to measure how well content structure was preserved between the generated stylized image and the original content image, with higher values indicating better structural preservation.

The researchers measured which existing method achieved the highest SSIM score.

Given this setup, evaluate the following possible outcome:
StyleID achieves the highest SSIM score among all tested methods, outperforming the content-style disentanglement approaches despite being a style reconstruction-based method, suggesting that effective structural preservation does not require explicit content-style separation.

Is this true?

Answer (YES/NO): YES